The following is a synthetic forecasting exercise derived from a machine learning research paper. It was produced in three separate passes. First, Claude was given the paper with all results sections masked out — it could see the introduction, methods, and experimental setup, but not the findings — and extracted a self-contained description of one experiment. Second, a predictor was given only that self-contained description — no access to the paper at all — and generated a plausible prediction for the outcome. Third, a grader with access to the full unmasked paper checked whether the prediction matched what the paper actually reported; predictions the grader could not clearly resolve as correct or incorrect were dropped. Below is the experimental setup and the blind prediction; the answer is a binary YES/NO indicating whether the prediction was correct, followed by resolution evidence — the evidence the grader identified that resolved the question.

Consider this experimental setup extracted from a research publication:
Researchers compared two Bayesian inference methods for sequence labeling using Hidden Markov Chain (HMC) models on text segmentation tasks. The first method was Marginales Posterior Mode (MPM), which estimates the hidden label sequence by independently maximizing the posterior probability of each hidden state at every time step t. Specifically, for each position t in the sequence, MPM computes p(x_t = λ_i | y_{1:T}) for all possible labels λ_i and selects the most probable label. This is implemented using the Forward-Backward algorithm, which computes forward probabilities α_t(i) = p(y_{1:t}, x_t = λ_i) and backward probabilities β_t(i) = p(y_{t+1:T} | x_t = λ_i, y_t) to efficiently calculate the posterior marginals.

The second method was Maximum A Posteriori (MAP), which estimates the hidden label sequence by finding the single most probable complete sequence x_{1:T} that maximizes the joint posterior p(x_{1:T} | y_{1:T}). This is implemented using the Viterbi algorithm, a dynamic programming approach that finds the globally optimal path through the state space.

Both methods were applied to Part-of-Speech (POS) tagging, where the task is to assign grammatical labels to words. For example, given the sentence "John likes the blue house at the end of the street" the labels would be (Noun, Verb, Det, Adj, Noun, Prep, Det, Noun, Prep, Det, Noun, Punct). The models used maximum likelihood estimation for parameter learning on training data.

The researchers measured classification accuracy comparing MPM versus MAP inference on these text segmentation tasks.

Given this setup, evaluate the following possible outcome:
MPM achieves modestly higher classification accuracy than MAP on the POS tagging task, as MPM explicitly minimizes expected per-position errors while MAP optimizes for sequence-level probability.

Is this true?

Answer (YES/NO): YES